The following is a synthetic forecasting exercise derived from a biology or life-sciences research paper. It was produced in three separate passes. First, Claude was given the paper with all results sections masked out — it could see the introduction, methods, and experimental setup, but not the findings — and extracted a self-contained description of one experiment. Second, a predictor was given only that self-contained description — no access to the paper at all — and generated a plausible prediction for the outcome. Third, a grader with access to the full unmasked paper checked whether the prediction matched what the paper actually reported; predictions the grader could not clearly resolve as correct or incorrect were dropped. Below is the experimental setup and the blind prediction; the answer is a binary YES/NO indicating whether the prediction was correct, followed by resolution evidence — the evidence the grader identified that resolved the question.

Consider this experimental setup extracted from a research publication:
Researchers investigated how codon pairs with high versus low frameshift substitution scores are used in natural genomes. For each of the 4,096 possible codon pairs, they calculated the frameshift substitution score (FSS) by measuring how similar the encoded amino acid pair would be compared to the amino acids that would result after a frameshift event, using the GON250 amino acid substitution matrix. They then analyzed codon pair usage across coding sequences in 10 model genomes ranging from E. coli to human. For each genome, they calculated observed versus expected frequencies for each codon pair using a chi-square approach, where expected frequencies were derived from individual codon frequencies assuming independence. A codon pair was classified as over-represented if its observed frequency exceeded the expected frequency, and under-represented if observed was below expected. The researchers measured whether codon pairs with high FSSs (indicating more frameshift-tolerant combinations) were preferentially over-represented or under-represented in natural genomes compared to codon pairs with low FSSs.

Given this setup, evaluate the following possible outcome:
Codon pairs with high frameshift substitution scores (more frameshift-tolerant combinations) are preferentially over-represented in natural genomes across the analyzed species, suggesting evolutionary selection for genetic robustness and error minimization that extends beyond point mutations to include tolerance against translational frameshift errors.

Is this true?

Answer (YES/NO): NO